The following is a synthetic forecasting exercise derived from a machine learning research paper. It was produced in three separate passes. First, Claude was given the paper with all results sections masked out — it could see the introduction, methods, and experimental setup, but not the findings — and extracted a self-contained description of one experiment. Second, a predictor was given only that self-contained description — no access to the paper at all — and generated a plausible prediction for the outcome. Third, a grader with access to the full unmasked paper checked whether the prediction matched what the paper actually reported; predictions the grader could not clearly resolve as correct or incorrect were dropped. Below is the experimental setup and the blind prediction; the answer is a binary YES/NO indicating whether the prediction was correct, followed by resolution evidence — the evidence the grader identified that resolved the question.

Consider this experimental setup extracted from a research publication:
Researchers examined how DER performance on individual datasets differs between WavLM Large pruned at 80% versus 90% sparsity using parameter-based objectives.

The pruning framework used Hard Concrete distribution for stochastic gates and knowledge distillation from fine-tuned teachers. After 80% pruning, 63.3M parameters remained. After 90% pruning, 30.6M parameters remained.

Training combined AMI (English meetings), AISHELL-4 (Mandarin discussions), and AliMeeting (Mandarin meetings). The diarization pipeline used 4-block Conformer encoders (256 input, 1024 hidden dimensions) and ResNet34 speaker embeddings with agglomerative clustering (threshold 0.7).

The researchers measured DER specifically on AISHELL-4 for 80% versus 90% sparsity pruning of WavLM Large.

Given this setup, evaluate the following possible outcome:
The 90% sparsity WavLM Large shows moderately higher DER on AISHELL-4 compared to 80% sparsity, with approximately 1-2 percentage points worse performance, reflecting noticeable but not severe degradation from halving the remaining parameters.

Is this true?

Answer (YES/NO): NO